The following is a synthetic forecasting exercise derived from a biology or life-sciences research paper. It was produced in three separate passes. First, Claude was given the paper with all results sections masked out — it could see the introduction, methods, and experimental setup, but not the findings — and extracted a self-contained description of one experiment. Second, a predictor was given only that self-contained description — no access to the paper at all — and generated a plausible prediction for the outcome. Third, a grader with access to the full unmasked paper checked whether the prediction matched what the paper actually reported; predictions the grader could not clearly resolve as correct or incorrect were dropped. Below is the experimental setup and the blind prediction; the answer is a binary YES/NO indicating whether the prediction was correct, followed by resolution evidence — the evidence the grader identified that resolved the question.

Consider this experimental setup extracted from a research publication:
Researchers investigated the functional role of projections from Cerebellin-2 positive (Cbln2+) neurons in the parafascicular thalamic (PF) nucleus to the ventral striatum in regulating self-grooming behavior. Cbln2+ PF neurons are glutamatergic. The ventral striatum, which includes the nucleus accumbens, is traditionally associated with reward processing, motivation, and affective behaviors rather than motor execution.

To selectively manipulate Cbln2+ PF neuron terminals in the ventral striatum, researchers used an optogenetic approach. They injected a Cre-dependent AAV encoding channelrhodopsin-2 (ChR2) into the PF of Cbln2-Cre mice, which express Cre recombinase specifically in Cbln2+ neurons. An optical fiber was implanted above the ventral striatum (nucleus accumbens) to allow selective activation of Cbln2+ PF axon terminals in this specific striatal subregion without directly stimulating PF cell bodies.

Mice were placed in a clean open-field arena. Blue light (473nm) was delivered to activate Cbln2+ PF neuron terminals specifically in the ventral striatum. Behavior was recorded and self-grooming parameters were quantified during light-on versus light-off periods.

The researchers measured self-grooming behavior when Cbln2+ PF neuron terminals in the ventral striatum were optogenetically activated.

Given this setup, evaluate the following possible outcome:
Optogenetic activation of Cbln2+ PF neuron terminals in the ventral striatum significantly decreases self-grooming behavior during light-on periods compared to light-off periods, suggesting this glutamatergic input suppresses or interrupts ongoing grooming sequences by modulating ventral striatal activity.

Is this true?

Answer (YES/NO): YES